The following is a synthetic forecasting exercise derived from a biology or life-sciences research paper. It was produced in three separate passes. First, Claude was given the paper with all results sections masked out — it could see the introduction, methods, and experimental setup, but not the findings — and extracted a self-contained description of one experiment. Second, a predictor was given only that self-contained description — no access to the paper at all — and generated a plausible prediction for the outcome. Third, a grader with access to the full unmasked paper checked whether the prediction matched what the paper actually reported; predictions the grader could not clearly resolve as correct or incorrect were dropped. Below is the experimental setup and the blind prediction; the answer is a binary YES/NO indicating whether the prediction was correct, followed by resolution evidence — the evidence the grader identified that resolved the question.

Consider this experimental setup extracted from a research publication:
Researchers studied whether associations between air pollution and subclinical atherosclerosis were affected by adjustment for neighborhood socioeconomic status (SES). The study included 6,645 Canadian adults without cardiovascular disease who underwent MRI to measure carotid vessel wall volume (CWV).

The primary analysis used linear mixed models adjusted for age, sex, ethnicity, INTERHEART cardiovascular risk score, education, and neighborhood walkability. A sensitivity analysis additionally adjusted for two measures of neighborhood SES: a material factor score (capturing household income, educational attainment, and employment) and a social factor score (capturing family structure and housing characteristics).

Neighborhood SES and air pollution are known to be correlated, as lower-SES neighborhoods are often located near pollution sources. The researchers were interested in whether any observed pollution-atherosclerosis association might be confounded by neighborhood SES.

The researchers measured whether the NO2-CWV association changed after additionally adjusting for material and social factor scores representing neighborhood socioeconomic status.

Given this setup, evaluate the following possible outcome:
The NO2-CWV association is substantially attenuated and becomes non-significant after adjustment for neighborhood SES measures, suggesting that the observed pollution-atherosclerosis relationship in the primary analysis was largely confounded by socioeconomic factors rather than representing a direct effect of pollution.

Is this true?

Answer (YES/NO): NO